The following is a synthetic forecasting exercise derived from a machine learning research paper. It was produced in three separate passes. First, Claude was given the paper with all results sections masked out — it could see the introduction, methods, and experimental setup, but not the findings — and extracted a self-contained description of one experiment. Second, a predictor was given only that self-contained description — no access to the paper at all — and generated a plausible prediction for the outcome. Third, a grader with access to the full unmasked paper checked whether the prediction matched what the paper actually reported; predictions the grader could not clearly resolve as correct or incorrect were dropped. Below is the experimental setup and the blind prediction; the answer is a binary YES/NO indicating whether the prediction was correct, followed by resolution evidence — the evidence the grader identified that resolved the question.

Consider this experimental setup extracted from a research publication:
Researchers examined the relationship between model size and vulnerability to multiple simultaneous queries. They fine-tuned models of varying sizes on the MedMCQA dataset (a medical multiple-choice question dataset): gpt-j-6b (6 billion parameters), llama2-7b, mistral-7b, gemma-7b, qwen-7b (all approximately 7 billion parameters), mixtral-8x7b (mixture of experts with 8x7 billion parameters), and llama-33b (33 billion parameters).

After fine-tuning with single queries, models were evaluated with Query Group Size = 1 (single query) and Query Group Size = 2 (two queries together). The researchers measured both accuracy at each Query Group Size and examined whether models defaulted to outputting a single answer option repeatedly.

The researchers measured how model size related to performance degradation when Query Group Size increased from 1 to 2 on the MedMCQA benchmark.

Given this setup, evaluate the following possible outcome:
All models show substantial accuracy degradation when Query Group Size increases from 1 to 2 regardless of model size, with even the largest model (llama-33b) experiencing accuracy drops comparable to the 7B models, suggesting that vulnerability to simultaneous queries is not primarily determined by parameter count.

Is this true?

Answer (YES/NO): YES